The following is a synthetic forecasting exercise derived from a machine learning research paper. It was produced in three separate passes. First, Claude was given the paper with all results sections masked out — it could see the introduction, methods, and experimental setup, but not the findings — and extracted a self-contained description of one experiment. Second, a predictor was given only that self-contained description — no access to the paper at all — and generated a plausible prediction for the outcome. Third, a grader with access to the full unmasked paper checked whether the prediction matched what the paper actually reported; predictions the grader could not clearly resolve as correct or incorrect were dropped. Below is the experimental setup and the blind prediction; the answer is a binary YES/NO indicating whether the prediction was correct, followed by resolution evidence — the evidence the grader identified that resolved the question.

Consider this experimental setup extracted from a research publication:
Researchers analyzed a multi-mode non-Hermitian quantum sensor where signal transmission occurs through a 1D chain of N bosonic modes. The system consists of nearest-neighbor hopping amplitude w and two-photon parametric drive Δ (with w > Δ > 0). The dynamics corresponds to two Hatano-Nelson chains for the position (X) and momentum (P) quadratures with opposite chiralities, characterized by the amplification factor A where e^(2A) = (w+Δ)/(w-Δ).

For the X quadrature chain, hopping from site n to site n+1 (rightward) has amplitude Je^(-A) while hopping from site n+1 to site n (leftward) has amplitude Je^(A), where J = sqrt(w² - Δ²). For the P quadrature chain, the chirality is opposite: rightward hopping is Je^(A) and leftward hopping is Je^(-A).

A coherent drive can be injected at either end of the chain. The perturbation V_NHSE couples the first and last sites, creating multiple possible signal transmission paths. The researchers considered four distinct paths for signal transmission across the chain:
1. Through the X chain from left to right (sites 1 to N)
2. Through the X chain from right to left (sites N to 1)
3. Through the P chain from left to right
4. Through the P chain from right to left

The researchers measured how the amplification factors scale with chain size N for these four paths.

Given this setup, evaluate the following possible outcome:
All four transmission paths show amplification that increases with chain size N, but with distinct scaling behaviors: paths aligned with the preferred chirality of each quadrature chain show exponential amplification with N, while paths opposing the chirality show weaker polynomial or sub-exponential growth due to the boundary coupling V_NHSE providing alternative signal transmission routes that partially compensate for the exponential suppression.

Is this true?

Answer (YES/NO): NO